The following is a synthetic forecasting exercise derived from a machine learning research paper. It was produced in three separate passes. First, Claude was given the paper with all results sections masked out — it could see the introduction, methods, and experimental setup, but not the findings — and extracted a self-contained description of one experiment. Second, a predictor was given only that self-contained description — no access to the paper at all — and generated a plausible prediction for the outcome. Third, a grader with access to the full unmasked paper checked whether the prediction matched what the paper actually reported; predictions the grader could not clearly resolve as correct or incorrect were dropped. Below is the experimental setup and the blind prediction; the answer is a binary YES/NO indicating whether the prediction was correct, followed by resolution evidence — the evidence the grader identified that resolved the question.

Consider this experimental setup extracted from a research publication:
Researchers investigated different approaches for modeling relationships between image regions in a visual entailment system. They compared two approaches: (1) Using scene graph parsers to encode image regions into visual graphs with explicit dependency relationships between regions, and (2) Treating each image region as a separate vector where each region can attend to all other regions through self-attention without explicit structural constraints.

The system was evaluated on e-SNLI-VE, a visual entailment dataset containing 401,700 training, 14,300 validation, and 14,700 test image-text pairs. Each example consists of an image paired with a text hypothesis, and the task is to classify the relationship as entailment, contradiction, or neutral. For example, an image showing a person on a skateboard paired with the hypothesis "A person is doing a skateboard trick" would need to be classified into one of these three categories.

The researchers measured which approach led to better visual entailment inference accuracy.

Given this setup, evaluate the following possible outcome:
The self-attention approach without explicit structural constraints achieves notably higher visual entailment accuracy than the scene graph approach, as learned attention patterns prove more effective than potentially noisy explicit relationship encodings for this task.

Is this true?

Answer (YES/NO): YES